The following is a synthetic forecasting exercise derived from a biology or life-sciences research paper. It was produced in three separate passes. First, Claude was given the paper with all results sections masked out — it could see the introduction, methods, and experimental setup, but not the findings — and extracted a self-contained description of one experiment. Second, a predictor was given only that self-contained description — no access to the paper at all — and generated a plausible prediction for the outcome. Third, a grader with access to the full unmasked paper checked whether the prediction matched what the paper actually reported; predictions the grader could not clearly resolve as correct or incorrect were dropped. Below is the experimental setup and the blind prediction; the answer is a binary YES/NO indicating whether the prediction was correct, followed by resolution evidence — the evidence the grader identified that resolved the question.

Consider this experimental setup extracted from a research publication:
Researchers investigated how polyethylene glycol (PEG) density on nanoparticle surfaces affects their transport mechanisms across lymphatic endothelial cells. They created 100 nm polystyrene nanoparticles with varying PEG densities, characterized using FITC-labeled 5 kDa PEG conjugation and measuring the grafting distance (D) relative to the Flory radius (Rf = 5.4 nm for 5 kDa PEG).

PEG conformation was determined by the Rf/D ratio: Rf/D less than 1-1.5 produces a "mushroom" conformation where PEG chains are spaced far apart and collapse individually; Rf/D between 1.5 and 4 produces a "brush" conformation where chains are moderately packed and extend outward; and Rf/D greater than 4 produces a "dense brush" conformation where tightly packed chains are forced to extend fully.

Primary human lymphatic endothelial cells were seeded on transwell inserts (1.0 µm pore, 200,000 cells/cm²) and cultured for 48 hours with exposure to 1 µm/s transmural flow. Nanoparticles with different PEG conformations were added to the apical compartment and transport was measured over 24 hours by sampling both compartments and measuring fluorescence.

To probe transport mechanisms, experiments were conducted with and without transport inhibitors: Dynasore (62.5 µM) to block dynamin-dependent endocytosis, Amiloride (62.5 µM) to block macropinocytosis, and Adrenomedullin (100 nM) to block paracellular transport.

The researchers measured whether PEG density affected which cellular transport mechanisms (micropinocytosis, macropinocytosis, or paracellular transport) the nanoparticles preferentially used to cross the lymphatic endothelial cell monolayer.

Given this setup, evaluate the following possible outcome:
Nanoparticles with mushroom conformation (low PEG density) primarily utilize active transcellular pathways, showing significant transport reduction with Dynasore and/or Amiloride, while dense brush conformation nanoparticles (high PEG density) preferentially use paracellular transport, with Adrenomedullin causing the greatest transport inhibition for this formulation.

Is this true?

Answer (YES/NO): NO